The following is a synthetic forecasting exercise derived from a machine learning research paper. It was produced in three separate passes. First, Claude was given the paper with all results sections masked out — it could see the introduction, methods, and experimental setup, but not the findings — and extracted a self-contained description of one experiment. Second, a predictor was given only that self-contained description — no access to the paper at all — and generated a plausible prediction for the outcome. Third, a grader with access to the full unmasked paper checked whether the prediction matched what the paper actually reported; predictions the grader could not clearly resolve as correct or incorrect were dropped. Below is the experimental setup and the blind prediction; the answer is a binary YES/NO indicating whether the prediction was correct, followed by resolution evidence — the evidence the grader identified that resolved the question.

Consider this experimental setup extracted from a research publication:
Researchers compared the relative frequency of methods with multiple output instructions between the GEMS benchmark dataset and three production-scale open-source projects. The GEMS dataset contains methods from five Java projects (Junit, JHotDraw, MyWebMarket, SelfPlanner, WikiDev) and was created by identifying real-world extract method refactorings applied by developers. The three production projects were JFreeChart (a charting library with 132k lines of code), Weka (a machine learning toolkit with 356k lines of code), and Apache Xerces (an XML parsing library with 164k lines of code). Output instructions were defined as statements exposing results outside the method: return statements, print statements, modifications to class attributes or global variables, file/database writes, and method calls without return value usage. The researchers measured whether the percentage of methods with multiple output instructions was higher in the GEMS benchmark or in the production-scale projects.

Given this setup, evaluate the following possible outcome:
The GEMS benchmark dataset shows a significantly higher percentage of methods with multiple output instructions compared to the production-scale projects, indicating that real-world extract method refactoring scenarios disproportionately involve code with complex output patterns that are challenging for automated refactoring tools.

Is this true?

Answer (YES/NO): NO